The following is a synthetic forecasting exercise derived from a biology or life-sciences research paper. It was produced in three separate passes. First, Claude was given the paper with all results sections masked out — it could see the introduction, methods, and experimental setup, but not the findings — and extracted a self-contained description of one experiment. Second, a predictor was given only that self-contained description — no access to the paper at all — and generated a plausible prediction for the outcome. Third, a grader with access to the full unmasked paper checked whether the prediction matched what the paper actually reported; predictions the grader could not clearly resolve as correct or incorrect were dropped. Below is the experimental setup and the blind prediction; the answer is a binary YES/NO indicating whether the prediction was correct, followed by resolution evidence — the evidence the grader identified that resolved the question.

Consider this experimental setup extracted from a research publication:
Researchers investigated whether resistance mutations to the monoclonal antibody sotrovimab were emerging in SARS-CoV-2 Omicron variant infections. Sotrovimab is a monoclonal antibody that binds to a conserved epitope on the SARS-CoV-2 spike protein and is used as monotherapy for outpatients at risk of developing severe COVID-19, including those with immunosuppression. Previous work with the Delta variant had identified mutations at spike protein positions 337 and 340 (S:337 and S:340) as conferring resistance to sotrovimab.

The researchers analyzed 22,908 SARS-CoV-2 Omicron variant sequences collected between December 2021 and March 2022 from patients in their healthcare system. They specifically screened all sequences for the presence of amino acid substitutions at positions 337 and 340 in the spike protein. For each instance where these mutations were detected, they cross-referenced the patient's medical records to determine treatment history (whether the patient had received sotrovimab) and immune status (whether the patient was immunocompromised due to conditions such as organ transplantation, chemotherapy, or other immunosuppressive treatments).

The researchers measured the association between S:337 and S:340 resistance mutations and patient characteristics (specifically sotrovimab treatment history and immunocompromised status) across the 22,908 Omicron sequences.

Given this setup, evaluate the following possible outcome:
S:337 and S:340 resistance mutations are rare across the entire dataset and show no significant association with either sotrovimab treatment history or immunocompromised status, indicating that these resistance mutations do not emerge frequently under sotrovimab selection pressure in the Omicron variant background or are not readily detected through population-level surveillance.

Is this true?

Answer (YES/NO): NO